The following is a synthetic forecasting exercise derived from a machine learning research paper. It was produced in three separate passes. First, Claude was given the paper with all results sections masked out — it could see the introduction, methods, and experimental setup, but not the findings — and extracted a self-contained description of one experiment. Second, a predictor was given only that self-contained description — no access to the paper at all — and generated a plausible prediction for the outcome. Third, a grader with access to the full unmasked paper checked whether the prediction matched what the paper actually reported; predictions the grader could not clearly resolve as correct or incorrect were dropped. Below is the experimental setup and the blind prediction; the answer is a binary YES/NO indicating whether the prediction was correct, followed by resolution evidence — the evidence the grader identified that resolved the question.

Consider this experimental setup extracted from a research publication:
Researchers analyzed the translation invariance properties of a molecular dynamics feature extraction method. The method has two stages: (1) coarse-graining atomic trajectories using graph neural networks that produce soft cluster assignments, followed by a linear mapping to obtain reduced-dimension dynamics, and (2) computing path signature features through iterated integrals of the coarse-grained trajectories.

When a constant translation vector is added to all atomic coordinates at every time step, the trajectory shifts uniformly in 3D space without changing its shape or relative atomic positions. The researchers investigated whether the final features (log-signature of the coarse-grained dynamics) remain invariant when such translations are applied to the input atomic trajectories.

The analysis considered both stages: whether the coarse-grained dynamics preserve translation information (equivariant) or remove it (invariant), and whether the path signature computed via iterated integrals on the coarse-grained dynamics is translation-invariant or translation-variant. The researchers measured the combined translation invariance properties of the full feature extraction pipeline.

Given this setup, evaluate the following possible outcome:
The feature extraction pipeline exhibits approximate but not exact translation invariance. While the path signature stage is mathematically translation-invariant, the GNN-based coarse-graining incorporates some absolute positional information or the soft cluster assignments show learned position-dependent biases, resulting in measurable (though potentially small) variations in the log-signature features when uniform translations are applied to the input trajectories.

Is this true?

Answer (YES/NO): NO